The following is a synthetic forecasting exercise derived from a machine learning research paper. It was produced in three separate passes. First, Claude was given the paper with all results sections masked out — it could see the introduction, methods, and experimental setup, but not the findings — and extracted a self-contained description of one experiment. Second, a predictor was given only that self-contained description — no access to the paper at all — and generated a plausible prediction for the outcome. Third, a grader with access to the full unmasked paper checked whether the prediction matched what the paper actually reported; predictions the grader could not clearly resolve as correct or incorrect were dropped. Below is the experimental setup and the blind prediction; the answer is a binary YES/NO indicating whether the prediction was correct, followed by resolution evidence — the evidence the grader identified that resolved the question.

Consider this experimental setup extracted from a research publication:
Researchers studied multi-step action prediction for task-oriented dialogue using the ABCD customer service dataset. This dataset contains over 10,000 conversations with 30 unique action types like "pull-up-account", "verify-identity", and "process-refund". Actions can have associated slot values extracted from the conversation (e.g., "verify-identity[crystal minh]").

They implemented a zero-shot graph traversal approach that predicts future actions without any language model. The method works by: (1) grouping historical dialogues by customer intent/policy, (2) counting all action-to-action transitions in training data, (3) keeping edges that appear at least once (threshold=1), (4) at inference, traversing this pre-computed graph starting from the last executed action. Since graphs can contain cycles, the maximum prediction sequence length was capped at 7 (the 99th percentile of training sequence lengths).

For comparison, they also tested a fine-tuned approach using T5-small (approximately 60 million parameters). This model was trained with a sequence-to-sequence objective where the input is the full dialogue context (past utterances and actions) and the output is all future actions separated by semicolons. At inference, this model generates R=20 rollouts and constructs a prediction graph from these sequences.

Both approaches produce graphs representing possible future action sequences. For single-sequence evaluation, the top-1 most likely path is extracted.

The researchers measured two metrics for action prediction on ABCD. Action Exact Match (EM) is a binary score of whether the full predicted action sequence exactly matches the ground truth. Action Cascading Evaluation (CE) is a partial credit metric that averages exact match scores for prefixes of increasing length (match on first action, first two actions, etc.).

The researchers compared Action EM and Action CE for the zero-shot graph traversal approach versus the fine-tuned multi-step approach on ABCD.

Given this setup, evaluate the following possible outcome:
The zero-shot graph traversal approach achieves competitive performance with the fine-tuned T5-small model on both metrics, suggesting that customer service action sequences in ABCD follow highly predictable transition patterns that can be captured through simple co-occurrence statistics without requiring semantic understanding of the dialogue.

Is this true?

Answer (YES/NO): NO